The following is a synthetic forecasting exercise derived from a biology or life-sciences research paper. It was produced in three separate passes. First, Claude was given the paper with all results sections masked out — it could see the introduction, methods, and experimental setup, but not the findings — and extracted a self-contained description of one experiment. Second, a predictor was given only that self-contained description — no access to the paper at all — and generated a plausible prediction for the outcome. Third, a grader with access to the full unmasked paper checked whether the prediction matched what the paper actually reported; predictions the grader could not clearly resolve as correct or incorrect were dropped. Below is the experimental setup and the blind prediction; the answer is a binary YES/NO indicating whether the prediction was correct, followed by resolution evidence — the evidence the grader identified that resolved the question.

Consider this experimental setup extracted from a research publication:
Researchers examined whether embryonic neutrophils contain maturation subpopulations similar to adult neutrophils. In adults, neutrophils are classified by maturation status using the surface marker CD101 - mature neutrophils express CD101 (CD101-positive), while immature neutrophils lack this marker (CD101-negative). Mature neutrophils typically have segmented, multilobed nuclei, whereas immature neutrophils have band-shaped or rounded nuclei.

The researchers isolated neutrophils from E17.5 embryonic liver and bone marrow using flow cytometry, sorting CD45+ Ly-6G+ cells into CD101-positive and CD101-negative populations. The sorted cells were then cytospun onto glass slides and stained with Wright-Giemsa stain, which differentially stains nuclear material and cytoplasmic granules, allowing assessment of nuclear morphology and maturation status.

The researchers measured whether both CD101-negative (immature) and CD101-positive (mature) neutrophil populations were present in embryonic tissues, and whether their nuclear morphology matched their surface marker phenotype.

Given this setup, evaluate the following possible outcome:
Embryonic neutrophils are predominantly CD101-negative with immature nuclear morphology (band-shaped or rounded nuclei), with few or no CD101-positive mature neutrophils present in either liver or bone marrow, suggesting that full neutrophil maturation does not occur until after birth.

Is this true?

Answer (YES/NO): NO